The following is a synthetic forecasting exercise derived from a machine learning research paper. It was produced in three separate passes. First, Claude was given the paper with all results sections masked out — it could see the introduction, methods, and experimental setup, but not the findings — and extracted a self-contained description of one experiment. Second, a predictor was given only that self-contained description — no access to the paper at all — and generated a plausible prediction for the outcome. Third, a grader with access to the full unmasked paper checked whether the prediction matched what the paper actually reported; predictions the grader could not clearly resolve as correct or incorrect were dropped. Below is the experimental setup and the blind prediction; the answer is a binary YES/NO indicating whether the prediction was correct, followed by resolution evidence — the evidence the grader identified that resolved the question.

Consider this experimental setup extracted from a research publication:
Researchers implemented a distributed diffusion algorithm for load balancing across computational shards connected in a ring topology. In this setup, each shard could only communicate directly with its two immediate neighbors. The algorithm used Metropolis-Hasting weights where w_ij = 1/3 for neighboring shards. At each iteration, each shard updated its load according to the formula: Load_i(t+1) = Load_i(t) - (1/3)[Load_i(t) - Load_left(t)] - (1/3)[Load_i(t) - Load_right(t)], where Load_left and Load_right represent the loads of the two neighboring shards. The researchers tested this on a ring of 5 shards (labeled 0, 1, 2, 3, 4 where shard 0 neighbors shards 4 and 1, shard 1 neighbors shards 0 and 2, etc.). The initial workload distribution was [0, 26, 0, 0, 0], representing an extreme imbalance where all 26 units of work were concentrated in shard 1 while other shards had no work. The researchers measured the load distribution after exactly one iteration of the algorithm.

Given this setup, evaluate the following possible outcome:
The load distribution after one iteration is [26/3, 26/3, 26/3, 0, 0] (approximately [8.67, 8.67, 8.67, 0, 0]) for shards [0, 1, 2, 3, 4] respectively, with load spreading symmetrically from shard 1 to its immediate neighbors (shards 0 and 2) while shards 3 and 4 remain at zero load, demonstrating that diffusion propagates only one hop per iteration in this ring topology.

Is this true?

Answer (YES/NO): NO